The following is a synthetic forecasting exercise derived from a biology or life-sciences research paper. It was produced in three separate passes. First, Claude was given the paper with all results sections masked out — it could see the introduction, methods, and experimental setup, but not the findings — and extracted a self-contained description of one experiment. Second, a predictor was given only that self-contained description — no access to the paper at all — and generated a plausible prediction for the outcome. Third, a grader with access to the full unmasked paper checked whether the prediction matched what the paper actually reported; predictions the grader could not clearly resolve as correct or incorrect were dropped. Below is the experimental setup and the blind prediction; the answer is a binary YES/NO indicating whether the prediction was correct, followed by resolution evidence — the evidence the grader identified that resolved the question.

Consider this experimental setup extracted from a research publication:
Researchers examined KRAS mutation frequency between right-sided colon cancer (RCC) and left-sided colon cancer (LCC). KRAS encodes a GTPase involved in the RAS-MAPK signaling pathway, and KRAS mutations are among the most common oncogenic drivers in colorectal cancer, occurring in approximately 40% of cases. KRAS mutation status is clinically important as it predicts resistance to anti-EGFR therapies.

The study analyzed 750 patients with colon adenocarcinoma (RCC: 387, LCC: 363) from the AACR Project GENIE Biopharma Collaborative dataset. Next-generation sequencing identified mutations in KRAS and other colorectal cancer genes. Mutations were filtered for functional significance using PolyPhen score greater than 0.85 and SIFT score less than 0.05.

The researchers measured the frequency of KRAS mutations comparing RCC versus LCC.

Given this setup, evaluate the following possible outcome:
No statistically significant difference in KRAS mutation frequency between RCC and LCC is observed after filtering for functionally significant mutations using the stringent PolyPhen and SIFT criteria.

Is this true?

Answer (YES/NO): YES